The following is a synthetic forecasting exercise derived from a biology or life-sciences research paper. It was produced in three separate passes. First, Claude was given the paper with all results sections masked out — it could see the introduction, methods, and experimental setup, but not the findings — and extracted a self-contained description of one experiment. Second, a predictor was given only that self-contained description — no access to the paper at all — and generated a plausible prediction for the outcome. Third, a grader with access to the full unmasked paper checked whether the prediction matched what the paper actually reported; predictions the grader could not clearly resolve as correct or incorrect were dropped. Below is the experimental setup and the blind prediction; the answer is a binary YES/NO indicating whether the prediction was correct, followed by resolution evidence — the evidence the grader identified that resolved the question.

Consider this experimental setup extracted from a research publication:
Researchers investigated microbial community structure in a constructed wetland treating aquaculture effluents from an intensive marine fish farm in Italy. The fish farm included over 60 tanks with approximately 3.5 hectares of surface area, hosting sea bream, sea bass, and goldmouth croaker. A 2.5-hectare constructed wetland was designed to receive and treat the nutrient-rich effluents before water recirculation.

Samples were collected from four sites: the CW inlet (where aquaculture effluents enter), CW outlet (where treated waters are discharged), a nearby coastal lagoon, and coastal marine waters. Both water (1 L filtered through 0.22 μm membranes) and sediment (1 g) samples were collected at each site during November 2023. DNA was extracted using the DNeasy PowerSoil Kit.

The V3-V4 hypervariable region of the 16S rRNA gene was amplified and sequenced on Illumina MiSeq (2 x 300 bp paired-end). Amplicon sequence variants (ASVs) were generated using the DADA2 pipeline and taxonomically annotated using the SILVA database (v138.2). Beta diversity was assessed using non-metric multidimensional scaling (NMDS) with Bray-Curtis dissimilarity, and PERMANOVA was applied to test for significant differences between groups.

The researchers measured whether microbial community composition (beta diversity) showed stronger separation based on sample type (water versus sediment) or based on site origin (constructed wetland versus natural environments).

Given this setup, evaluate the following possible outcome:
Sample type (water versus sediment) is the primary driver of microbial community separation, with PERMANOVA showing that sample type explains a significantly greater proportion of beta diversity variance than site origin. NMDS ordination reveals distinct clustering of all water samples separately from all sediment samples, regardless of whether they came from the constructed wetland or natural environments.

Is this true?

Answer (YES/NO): YES